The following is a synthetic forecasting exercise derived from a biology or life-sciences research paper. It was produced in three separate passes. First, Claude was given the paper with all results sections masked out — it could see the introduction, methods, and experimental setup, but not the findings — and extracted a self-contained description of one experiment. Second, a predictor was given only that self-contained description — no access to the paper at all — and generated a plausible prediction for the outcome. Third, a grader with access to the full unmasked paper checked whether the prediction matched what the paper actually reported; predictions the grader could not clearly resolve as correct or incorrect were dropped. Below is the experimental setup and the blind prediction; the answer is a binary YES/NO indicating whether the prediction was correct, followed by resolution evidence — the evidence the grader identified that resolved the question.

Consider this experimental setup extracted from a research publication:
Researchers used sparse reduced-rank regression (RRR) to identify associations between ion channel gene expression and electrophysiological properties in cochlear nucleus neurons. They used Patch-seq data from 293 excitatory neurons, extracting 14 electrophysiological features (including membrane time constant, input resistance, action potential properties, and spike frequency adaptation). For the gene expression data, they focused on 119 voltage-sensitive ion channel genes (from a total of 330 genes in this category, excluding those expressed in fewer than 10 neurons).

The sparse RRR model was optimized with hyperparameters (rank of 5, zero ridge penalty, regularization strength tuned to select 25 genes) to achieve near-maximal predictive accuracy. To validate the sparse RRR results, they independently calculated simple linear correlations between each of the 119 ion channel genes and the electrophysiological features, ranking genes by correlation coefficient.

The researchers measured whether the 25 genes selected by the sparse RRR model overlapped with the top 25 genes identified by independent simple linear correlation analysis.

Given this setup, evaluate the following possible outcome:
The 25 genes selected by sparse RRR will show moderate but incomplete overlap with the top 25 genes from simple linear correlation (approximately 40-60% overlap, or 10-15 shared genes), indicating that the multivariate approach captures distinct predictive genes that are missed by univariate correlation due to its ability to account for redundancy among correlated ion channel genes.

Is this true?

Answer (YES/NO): NO